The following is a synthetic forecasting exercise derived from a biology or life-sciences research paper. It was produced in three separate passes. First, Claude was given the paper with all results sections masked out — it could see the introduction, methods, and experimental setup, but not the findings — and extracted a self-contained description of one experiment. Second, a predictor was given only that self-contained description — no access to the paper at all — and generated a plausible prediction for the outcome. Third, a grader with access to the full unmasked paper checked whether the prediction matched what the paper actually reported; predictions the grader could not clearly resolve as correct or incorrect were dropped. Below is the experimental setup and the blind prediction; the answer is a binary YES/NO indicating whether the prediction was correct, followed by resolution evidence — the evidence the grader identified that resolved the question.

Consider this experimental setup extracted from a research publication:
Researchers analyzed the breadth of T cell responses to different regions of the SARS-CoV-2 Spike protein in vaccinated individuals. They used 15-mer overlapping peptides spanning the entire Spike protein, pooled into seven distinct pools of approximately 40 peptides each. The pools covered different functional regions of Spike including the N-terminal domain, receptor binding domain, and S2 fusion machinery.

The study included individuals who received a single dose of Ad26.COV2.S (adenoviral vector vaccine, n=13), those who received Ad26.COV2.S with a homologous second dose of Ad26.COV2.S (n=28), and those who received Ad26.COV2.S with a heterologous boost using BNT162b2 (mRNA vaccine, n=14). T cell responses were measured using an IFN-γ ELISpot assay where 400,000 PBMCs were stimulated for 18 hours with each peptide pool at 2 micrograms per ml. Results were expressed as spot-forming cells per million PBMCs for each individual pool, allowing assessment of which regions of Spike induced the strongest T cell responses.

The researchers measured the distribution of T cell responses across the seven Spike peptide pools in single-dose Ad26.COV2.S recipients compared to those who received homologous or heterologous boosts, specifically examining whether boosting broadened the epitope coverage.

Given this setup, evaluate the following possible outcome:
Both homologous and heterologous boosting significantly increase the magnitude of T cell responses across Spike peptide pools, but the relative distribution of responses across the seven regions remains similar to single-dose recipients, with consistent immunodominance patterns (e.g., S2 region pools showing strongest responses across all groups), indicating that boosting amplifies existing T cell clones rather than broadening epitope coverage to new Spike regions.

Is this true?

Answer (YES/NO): NO